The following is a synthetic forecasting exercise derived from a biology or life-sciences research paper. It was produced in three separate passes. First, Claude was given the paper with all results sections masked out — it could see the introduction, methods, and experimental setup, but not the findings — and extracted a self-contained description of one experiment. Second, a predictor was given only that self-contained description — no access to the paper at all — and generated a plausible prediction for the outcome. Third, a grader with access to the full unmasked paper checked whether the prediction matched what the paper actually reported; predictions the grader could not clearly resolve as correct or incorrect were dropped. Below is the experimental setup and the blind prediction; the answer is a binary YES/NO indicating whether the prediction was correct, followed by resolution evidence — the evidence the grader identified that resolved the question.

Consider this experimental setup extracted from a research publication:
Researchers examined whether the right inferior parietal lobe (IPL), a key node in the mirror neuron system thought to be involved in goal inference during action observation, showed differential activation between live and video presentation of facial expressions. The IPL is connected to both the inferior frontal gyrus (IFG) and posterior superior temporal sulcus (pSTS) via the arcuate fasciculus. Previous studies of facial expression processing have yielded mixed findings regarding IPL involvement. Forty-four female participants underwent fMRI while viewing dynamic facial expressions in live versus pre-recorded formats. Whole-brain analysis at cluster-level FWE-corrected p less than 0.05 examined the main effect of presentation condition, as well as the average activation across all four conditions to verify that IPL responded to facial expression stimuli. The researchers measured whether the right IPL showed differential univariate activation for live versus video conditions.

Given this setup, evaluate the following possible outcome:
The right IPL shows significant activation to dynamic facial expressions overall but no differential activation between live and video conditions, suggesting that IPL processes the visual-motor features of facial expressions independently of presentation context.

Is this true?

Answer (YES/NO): YES